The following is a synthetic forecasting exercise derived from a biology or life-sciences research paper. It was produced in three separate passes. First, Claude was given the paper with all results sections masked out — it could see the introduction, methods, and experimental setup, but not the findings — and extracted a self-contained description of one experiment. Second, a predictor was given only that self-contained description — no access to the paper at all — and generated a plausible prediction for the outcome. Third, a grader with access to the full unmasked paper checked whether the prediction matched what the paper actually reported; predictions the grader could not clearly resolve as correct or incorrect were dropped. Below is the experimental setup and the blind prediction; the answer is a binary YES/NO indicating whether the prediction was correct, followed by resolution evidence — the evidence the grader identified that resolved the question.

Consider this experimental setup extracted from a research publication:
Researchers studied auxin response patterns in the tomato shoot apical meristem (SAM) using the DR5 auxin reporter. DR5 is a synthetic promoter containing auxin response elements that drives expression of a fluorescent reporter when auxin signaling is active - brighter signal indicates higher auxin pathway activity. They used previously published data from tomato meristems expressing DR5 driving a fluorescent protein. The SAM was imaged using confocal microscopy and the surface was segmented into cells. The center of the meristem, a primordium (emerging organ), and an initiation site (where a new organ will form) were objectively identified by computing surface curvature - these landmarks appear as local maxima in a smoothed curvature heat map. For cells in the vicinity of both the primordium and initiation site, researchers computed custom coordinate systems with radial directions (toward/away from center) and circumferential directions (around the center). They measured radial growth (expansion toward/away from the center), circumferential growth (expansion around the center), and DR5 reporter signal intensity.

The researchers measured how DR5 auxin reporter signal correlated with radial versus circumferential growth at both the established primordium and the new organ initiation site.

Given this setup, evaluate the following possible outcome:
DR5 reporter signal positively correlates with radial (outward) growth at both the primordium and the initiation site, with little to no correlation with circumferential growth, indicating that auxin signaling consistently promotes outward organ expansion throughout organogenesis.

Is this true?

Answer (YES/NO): NO